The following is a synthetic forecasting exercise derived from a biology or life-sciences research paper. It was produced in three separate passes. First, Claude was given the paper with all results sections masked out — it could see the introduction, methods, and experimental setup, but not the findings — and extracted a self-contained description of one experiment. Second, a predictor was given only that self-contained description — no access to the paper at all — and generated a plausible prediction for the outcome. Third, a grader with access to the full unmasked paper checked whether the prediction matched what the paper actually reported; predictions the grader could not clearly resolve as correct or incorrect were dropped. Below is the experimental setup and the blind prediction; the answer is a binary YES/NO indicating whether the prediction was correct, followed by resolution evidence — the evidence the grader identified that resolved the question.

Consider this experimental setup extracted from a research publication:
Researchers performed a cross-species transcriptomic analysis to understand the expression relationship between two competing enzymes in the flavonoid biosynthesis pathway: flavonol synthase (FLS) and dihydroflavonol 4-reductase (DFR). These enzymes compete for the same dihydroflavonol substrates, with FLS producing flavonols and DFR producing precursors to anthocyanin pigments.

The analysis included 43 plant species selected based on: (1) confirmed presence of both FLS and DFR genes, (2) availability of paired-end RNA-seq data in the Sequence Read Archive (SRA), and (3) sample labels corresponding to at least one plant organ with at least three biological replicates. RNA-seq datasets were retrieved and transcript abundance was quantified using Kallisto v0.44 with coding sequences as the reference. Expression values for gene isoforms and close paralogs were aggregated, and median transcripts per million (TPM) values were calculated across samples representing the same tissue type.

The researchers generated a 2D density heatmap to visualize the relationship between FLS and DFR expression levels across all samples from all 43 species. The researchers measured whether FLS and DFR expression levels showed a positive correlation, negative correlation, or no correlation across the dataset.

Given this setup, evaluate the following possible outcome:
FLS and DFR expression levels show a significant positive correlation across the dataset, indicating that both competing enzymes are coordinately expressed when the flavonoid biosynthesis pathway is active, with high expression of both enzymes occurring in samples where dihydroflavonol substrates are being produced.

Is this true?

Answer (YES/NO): NO